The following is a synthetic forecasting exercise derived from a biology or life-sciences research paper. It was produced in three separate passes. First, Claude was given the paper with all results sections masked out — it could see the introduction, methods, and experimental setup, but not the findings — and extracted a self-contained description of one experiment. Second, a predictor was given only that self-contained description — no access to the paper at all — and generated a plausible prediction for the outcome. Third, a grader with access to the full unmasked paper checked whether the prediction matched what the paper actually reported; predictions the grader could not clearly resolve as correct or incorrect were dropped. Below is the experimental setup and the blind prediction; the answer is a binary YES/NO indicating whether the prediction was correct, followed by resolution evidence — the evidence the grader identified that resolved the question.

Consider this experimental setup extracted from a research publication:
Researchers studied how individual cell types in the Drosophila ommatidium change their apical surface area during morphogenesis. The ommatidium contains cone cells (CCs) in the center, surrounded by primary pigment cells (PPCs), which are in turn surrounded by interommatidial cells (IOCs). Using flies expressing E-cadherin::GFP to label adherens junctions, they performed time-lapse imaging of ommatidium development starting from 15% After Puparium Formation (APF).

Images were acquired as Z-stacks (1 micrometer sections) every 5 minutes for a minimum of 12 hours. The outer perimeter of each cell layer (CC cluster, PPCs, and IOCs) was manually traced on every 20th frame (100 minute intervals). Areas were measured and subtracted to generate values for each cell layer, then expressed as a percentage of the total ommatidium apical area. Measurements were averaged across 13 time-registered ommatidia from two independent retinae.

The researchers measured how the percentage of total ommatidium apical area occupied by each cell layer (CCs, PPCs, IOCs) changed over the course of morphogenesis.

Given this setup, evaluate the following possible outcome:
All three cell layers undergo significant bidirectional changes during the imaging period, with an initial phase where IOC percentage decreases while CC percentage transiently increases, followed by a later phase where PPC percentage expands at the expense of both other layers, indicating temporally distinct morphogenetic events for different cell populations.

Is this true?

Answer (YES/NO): NO